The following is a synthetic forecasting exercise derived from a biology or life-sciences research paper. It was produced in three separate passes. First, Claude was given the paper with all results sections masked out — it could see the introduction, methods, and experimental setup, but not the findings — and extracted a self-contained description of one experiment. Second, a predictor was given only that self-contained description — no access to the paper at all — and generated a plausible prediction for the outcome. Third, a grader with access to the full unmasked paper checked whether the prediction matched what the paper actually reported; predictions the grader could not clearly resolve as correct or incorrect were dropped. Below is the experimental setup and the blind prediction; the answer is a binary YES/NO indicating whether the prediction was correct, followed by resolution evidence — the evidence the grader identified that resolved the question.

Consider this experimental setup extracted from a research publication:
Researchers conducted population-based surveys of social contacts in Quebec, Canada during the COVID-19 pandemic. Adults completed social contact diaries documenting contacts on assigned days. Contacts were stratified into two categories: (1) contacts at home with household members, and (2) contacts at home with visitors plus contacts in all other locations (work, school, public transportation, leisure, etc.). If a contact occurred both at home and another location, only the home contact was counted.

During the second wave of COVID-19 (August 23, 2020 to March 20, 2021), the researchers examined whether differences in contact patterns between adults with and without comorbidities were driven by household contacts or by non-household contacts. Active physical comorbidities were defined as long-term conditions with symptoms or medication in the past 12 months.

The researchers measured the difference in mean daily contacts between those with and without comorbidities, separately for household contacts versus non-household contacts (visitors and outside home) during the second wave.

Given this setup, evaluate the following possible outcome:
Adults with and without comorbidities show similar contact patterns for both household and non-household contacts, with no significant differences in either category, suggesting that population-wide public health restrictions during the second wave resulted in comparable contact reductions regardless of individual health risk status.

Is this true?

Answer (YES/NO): NO